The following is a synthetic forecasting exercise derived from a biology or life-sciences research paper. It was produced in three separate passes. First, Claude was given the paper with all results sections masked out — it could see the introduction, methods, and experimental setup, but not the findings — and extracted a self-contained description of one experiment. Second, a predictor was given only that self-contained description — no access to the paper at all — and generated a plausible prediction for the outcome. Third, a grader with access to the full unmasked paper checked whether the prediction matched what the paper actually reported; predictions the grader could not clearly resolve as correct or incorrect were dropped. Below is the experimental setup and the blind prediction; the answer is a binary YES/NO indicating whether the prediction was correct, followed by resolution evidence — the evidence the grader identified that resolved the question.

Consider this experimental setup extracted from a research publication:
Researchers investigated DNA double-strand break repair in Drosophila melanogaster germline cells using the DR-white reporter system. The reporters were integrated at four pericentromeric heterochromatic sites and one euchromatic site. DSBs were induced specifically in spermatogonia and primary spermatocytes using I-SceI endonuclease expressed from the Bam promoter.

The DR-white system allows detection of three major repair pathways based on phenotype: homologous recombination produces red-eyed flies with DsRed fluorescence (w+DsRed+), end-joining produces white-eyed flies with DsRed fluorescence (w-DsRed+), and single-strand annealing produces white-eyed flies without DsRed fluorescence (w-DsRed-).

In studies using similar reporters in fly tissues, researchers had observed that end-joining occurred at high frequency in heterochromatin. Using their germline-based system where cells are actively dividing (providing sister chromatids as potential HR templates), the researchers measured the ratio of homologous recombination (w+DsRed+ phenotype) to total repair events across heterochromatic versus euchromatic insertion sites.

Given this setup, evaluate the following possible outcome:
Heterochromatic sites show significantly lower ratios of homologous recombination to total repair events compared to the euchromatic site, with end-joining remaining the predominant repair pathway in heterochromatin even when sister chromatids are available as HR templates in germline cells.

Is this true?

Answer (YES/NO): NO